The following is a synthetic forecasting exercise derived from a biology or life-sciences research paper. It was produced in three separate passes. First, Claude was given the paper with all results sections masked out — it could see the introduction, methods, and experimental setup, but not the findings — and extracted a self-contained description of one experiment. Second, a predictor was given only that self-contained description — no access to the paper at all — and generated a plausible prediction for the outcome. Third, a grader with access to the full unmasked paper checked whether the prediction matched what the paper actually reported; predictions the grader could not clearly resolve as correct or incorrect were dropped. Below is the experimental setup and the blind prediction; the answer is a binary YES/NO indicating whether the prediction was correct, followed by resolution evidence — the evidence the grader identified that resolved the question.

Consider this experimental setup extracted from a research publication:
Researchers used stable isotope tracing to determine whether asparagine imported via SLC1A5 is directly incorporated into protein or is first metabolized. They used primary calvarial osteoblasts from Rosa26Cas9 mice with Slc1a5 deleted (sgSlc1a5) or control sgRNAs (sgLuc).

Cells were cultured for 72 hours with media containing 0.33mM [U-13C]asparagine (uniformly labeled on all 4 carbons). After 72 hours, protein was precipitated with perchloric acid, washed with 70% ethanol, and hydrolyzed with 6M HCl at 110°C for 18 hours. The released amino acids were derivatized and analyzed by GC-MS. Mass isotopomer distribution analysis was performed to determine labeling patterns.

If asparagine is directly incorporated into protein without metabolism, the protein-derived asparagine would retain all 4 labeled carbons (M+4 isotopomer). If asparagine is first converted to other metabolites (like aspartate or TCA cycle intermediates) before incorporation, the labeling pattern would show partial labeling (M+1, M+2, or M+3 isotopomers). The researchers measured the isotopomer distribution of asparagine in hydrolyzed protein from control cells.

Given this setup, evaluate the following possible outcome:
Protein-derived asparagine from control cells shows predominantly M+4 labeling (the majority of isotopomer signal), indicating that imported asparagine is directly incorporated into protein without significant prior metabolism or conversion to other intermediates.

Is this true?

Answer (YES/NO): NO